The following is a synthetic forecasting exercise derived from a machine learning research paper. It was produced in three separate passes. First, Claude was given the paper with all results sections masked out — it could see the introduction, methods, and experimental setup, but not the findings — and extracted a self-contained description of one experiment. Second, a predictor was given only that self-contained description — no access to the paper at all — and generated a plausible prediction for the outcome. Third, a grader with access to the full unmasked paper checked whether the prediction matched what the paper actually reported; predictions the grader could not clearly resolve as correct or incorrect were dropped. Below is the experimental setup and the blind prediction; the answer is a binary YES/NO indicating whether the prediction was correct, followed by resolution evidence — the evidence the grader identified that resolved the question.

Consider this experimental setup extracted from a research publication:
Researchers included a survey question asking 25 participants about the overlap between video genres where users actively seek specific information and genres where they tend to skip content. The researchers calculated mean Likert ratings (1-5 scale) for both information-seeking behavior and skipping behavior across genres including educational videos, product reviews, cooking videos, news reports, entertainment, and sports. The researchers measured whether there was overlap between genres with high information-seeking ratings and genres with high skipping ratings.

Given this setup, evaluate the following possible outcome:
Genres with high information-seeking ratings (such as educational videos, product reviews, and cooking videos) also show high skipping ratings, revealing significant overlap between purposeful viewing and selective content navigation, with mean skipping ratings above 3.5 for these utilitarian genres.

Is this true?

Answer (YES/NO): NO